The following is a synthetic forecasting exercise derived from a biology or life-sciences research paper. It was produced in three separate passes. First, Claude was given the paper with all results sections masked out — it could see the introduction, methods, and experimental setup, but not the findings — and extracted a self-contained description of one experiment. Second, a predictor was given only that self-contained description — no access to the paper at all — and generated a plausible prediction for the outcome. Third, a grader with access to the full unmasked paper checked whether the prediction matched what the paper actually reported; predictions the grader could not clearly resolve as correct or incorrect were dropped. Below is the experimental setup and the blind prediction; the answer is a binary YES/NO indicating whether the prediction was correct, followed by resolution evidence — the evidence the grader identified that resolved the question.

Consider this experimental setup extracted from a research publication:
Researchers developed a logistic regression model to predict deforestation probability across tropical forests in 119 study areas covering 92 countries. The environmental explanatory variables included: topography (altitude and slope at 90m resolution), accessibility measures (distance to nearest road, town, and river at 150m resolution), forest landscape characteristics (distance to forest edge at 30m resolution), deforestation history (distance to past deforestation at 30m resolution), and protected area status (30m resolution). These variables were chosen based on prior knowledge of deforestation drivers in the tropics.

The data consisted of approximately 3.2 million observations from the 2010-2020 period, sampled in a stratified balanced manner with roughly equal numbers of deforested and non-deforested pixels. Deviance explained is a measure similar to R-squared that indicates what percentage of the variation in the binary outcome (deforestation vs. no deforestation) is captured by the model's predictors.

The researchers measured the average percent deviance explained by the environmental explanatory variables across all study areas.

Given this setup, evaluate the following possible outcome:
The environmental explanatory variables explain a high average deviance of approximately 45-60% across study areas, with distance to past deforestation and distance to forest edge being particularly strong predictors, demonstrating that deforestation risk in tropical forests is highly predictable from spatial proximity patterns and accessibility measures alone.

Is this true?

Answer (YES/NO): NO